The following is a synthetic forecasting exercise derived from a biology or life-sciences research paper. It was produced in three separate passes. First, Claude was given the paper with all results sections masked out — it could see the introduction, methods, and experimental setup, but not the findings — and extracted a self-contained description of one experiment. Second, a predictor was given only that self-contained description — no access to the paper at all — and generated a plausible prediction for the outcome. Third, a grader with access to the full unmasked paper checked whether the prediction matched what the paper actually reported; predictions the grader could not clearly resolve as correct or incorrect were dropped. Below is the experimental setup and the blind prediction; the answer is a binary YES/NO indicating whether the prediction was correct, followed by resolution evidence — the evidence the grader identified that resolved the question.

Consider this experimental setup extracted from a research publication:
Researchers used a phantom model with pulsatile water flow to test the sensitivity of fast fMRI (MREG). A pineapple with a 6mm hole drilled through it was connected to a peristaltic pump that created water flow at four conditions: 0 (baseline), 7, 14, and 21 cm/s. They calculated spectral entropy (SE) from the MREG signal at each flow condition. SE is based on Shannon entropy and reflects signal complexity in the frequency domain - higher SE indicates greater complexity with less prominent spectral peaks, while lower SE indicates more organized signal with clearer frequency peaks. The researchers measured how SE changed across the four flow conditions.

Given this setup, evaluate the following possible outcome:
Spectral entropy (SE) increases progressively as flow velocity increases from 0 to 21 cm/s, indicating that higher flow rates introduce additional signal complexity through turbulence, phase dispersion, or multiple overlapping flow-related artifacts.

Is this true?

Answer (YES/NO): NO